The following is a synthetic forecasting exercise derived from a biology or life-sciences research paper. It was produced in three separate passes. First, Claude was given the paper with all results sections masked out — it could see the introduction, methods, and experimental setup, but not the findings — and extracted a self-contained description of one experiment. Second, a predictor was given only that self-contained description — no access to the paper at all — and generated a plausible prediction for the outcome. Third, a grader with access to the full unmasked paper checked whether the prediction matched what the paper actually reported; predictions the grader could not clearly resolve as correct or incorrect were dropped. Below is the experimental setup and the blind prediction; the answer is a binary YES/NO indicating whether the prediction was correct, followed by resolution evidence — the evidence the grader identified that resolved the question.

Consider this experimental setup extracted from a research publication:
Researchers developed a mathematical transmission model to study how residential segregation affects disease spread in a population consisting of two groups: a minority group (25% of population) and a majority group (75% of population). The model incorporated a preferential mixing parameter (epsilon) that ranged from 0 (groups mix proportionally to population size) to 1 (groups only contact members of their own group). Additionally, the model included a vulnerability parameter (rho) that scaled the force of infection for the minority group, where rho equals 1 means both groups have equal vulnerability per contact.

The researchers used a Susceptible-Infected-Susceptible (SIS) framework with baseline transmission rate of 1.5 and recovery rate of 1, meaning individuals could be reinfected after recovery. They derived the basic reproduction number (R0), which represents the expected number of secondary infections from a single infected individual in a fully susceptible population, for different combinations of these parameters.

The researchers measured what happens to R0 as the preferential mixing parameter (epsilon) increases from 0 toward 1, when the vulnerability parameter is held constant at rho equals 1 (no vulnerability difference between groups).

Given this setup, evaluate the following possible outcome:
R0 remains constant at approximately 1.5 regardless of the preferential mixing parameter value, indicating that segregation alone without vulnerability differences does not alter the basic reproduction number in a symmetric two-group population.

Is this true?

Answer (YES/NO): YES